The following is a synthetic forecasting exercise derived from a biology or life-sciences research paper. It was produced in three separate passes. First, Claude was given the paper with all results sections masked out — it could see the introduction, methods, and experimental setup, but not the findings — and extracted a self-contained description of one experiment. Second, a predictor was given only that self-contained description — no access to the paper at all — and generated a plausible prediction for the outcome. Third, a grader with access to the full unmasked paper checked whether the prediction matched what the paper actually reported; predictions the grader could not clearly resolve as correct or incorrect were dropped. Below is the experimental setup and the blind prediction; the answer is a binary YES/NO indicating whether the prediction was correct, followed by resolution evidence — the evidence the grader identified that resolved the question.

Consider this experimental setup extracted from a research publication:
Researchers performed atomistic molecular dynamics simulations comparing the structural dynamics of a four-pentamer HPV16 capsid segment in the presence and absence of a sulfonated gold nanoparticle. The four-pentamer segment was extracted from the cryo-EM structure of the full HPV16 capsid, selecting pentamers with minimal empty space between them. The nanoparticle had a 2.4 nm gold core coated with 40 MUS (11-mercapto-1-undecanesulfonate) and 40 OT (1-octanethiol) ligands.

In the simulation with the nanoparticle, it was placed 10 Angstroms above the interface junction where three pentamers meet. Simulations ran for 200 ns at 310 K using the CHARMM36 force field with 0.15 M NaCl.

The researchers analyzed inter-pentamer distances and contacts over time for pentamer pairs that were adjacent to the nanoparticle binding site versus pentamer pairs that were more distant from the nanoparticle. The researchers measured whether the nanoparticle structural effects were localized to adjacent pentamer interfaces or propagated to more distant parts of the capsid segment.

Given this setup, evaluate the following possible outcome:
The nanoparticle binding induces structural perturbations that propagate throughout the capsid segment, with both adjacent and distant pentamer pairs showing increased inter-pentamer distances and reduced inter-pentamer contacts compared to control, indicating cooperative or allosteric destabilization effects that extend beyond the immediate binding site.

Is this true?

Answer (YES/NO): NO